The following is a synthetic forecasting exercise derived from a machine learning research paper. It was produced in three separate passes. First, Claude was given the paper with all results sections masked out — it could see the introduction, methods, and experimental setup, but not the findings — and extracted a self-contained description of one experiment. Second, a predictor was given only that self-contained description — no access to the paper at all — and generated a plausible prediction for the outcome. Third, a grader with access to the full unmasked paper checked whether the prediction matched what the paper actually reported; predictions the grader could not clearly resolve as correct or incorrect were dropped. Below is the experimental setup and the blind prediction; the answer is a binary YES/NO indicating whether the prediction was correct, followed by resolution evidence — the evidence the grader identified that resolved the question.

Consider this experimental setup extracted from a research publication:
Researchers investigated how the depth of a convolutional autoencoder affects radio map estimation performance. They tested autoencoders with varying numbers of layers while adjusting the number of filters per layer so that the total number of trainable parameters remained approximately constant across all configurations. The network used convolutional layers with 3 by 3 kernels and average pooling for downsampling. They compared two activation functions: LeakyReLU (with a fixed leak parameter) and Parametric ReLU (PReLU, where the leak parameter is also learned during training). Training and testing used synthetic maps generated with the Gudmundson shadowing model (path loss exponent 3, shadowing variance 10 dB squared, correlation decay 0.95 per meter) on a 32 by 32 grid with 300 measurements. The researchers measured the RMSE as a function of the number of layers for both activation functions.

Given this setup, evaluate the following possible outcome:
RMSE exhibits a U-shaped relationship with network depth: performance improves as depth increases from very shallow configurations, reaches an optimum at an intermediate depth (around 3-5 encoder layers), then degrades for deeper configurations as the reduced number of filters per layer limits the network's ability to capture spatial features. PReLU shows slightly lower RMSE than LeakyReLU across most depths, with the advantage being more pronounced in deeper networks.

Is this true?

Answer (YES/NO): NO